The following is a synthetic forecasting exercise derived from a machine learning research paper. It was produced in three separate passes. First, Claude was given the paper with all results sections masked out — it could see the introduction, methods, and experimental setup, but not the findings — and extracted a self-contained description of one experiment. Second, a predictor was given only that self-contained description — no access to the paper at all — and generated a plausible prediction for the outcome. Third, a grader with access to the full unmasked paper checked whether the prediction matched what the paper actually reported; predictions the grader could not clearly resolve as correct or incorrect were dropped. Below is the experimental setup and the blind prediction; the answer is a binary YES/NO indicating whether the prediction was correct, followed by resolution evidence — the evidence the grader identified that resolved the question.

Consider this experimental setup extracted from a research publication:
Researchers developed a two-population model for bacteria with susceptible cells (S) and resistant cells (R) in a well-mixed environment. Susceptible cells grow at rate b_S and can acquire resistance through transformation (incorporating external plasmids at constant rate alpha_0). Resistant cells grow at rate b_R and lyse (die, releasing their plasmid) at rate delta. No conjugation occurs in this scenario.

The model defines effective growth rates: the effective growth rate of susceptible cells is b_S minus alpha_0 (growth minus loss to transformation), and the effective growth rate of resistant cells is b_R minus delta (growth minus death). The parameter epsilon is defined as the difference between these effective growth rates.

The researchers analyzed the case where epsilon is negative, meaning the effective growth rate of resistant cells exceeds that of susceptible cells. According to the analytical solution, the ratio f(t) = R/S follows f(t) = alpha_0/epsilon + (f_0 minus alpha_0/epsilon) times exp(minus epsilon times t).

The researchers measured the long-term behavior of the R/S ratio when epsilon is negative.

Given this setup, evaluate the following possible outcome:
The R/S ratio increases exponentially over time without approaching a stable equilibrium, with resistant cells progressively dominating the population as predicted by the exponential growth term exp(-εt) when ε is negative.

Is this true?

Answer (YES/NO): YES